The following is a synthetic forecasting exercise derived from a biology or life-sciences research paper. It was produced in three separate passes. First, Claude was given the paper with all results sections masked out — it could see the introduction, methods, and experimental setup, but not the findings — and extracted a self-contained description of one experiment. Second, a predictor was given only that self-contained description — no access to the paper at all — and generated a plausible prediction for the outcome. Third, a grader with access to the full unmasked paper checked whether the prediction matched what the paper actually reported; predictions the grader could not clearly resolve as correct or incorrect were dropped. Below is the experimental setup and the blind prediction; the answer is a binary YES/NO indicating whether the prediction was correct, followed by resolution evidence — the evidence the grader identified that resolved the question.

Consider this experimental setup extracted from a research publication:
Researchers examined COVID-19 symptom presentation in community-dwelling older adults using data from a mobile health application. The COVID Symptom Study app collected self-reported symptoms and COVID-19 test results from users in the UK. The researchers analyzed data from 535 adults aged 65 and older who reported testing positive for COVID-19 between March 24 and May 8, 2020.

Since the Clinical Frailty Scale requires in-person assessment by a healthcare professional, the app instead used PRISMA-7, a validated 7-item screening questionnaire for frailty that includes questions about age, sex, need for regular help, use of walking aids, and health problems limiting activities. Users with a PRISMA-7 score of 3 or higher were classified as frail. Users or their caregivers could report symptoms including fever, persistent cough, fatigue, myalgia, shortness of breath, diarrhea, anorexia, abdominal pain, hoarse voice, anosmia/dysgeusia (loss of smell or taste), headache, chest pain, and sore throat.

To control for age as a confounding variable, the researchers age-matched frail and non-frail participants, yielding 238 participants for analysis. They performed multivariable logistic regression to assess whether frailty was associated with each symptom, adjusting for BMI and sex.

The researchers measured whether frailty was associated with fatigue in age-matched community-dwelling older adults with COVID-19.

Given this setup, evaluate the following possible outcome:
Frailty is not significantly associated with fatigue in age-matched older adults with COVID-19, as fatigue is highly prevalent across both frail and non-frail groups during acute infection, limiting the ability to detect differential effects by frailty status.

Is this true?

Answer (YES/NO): NO